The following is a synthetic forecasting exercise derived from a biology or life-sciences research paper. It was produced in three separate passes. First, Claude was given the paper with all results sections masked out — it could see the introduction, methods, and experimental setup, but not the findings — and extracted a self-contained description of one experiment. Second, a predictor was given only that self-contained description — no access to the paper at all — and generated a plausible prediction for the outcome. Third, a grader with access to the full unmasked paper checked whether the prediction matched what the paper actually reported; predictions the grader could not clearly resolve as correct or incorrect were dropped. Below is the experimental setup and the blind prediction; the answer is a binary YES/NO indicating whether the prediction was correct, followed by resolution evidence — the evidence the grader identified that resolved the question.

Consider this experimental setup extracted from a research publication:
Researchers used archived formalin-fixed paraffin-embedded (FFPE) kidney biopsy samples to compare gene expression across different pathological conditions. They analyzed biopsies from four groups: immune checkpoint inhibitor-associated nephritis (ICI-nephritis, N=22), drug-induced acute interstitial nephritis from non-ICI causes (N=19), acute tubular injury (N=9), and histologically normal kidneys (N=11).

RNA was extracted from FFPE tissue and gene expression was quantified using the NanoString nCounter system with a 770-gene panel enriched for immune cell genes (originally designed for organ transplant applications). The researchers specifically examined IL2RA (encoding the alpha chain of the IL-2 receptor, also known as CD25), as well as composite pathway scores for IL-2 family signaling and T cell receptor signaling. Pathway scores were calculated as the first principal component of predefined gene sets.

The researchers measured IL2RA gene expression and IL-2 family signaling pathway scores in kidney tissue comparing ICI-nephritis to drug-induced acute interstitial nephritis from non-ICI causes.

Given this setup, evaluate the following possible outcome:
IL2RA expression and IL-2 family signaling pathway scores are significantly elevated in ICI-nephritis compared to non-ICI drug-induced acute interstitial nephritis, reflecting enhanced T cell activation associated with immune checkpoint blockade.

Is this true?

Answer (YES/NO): NO